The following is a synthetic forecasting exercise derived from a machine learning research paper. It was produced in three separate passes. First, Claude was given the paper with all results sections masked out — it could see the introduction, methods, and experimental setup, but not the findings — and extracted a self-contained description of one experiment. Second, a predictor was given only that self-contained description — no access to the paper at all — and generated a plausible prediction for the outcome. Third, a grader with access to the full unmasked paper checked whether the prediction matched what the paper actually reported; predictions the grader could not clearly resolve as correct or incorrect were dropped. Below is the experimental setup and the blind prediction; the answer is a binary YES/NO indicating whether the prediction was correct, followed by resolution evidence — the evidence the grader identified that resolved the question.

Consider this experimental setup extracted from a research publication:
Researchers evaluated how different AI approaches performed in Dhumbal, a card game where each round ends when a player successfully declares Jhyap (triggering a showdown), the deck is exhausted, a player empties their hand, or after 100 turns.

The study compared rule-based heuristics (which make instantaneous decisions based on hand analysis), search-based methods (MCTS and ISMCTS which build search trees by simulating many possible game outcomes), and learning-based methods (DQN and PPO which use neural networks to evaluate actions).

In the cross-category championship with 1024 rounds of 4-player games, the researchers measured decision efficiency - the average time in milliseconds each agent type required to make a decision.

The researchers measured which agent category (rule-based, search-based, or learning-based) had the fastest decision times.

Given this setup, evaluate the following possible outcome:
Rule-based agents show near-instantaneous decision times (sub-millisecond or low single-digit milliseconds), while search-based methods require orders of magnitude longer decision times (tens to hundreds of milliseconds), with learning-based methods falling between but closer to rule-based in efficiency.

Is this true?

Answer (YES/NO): NO